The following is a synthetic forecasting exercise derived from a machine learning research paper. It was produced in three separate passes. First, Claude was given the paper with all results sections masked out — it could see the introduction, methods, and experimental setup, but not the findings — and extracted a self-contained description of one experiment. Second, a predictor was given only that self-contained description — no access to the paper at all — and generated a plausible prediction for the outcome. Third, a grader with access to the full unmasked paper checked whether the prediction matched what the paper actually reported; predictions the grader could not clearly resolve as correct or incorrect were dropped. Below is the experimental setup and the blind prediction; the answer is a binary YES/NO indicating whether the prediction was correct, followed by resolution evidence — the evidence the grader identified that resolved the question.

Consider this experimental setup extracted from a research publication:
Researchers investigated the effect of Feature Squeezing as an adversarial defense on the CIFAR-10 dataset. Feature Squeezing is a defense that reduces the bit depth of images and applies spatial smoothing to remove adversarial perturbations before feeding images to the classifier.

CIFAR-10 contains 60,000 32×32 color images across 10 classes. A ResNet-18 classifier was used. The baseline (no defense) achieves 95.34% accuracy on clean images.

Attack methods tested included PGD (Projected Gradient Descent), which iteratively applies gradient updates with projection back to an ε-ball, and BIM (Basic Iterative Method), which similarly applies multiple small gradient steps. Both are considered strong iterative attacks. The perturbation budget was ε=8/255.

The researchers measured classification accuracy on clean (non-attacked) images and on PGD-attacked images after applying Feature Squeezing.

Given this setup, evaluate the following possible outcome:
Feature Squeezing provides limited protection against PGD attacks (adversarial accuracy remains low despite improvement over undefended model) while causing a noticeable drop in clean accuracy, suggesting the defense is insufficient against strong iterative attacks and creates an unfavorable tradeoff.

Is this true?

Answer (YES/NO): YES